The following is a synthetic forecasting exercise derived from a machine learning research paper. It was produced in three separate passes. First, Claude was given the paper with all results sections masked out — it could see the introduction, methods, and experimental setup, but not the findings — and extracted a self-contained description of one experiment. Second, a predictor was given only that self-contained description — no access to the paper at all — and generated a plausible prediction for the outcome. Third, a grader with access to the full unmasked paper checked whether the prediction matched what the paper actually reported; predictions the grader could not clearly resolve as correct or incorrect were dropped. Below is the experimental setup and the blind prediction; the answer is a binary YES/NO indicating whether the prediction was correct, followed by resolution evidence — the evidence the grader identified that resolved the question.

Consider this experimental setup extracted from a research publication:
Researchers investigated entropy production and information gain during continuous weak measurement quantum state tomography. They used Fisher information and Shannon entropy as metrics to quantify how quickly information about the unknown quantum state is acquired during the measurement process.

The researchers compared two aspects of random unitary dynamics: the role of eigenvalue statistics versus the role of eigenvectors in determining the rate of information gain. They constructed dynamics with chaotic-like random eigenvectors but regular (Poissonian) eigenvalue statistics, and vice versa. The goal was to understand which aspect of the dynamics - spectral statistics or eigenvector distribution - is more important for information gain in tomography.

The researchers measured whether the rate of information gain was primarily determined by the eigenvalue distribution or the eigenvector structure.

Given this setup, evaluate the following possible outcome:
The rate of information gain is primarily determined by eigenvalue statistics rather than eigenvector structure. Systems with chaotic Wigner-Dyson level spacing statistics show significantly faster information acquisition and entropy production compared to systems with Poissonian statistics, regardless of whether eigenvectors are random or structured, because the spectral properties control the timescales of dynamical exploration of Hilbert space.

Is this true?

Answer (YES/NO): NO